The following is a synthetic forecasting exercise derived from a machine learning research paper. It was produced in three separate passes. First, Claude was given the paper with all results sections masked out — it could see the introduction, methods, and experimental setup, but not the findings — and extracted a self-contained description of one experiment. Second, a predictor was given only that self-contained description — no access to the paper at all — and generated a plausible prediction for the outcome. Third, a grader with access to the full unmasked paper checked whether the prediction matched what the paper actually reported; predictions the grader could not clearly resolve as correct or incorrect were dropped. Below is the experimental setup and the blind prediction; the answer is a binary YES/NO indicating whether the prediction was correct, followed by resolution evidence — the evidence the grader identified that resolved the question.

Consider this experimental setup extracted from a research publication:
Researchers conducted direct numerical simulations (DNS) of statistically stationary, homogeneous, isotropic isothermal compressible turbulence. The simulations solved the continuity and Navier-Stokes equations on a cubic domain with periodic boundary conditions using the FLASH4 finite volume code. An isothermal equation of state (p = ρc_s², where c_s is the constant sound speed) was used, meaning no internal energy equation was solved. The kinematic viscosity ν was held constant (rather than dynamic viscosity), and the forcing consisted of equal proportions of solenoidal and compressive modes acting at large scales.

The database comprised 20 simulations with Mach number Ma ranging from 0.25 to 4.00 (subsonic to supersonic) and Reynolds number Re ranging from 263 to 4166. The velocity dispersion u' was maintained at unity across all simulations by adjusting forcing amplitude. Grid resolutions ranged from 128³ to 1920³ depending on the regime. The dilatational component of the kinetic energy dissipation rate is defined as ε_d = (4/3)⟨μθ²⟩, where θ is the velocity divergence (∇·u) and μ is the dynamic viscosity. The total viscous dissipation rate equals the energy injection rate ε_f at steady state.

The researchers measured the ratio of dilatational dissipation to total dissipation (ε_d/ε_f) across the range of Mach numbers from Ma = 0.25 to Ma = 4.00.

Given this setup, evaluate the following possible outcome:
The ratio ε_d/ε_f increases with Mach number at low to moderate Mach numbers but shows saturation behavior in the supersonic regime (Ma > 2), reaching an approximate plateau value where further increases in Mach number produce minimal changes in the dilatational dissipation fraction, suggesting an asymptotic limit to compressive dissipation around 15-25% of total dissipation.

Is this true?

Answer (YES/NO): NO